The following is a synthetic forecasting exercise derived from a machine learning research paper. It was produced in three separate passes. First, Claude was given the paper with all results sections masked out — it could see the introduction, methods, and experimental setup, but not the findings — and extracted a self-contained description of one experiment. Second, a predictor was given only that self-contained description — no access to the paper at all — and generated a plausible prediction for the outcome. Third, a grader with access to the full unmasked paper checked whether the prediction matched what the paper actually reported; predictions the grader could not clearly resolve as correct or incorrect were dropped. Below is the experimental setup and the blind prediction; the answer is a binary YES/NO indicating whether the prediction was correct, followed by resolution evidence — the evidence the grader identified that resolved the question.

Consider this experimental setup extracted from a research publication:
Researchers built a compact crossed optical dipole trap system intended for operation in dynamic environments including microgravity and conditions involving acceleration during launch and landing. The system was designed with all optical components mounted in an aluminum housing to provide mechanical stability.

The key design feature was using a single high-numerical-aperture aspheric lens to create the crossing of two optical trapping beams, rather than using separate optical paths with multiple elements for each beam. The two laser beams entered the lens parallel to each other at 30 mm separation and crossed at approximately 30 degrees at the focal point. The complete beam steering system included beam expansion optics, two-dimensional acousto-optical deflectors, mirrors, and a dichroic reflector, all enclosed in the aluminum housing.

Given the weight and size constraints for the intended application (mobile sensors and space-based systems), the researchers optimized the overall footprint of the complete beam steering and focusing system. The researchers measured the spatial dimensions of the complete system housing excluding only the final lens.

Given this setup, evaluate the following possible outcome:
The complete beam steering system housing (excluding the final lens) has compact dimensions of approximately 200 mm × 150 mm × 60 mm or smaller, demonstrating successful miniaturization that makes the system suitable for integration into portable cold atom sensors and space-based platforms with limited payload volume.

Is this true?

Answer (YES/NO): NO